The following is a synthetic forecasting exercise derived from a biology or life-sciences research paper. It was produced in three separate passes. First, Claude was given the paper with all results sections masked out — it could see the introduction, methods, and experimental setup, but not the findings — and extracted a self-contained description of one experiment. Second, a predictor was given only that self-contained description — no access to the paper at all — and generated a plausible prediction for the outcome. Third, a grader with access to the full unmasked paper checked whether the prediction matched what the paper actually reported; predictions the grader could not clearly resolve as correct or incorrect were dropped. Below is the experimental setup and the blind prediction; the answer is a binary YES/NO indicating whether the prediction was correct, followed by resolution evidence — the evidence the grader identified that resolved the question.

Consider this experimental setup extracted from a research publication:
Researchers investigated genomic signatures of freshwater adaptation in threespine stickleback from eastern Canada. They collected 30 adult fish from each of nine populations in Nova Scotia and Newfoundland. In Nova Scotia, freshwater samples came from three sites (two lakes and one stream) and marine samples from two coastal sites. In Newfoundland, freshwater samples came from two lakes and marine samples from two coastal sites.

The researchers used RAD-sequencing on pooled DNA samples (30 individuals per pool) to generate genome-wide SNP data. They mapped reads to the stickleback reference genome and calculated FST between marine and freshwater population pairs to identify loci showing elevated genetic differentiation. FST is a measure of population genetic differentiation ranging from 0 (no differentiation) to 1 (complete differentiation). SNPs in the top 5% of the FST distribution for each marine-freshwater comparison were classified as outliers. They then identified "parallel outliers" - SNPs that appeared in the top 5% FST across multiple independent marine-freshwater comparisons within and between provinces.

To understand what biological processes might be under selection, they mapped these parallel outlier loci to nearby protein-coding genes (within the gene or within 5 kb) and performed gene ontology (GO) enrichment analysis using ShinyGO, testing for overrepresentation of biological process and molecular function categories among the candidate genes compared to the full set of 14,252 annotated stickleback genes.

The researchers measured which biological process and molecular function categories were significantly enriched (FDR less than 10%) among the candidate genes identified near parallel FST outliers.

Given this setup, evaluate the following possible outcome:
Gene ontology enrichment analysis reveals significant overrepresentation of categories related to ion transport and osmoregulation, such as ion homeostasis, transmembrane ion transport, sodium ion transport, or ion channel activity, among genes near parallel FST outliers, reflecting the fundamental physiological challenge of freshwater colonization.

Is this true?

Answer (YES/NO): NO